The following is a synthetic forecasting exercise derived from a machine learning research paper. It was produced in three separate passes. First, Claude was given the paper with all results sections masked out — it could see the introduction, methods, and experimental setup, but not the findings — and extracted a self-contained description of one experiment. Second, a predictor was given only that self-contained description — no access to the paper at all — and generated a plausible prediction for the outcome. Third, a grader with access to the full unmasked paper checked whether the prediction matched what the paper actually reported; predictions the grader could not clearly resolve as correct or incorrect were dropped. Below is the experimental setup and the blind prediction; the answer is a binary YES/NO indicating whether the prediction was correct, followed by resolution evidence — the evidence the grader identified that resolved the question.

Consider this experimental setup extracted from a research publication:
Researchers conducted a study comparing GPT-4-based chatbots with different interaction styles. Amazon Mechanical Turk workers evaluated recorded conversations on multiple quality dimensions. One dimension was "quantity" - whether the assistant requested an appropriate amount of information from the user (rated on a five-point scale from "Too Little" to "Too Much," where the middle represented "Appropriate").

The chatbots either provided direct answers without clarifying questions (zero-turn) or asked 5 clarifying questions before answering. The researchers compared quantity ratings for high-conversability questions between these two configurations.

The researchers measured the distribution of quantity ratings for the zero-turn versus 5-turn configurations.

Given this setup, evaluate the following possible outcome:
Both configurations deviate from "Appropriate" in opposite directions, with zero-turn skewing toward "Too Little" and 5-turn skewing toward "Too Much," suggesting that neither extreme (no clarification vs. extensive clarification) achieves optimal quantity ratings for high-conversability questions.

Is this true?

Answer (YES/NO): NO